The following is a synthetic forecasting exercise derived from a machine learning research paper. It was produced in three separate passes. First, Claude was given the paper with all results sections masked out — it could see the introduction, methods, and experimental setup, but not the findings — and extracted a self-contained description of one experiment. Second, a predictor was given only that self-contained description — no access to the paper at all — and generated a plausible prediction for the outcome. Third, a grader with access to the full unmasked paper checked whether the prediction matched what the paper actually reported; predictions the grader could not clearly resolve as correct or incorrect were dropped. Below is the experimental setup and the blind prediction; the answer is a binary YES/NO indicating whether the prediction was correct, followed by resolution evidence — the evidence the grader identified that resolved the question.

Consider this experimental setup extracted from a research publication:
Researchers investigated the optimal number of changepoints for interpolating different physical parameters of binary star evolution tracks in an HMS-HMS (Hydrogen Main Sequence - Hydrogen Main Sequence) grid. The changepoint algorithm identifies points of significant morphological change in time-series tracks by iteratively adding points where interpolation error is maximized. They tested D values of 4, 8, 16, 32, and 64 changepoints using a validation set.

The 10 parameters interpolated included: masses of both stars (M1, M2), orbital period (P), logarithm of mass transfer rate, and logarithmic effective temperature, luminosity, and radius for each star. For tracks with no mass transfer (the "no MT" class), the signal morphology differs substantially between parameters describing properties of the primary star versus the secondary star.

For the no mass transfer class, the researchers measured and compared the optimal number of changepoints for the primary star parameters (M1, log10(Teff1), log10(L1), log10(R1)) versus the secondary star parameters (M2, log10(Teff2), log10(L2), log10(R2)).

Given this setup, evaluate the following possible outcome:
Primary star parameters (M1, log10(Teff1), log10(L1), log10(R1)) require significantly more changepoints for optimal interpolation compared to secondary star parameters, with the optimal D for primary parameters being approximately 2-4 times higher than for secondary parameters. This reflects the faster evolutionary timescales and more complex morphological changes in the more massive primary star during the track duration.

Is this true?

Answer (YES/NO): NO